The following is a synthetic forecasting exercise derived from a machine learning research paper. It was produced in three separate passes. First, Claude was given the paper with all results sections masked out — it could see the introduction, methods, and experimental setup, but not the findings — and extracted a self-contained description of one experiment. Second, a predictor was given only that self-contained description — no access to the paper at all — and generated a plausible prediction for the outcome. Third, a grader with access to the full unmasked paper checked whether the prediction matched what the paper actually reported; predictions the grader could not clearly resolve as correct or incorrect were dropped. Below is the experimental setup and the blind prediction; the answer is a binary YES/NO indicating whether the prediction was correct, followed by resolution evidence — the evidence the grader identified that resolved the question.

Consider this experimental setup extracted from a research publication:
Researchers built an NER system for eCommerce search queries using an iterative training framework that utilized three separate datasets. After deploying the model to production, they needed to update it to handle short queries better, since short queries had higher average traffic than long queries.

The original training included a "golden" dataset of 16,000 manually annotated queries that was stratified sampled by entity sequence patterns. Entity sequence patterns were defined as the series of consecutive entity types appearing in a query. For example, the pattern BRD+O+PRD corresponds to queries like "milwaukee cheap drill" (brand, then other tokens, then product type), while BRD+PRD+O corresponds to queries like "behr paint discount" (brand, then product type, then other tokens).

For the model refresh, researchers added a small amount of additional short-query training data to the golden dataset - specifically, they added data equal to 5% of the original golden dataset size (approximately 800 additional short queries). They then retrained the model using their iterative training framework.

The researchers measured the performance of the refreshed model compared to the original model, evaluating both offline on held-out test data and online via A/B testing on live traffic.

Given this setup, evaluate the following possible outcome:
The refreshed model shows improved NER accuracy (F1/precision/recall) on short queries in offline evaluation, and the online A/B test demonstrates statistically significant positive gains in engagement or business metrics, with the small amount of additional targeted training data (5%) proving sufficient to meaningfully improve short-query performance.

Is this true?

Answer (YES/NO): YES